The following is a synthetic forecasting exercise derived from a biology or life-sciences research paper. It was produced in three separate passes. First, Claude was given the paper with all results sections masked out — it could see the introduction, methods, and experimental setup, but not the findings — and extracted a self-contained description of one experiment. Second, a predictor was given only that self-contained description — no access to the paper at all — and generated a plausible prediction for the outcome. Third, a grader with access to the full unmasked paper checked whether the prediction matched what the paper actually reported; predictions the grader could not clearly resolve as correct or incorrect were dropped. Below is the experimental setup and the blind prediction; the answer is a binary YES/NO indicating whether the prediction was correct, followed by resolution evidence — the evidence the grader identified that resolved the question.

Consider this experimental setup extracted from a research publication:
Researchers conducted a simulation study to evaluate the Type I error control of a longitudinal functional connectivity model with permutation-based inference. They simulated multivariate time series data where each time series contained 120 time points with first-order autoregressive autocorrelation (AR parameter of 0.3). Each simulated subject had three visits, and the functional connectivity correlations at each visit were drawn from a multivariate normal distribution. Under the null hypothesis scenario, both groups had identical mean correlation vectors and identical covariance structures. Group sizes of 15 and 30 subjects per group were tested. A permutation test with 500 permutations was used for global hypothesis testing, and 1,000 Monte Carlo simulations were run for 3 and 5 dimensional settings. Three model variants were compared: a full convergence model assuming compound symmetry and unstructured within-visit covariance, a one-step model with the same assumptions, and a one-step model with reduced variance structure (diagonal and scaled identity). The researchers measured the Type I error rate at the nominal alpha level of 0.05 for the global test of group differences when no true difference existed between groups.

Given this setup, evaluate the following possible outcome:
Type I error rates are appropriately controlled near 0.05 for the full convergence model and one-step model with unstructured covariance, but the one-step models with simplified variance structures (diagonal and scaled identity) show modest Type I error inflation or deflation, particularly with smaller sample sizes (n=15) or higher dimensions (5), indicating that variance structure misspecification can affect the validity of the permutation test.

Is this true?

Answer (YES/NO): NO